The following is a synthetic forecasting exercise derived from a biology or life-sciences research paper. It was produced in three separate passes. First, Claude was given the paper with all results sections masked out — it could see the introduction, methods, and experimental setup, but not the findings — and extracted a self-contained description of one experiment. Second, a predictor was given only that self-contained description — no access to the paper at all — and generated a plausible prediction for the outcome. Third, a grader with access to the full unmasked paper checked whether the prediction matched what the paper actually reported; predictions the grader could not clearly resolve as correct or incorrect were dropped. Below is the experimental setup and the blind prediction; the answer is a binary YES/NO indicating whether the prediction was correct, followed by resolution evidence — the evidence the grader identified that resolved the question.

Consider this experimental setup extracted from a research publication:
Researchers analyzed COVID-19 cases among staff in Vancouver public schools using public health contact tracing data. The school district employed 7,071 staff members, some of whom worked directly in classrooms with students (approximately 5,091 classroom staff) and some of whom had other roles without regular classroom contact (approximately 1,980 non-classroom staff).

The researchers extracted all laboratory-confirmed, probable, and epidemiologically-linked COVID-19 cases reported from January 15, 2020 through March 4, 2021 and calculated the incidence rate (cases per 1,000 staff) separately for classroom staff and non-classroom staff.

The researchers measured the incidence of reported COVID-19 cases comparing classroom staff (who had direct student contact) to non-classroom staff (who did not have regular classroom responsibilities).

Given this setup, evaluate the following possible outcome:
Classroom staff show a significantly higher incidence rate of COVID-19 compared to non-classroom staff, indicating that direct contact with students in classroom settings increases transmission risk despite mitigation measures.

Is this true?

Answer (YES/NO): NO